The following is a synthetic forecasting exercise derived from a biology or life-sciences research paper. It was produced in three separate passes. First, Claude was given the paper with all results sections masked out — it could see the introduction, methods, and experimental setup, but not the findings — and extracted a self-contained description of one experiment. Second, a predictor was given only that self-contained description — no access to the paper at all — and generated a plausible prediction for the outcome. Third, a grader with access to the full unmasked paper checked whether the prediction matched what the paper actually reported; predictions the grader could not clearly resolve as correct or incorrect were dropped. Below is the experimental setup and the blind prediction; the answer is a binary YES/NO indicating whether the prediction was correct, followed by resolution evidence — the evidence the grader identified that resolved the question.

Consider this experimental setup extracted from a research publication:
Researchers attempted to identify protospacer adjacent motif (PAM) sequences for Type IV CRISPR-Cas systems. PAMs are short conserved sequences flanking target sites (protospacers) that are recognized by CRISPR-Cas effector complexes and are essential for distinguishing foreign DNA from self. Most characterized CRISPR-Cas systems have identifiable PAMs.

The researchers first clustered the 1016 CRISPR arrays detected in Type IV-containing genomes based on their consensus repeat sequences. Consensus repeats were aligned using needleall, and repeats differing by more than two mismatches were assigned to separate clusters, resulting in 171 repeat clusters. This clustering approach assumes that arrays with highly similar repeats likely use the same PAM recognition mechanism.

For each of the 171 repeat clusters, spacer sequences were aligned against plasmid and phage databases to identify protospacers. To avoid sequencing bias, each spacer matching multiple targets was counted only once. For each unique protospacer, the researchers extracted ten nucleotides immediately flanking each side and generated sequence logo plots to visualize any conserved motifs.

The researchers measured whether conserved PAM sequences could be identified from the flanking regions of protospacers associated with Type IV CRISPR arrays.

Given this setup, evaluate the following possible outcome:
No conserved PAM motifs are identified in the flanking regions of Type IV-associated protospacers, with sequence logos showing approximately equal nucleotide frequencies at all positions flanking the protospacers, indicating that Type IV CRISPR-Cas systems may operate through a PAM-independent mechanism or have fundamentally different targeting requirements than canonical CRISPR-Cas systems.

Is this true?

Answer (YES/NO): NO